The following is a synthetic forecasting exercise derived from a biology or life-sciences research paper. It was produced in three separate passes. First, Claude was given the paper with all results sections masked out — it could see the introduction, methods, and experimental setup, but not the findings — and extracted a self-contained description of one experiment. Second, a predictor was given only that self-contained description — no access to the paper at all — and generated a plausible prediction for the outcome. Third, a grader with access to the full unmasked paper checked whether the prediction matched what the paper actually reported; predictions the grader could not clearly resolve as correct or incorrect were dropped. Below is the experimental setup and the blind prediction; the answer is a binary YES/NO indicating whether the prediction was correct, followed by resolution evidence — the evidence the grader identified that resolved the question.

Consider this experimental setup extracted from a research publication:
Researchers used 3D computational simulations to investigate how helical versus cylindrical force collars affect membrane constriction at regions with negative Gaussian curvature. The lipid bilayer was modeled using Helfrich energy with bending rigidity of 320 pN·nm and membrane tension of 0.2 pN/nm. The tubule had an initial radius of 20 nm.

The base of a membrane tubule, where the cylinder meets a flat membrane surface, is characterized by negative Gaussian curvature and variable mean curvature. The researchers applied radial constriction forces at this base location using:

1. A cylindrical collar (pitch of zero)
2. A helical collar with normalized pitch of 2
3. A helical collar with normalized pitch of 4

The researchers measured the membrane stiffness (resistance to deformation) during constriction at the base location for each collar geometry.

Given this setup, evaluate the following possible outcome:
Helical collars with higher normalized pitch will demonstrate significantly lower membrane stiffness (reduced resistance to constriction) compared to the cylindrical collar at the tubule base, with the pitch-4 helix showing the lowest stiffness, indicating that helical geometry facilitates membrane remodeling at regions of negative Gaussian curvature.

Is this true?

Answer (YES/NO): NO